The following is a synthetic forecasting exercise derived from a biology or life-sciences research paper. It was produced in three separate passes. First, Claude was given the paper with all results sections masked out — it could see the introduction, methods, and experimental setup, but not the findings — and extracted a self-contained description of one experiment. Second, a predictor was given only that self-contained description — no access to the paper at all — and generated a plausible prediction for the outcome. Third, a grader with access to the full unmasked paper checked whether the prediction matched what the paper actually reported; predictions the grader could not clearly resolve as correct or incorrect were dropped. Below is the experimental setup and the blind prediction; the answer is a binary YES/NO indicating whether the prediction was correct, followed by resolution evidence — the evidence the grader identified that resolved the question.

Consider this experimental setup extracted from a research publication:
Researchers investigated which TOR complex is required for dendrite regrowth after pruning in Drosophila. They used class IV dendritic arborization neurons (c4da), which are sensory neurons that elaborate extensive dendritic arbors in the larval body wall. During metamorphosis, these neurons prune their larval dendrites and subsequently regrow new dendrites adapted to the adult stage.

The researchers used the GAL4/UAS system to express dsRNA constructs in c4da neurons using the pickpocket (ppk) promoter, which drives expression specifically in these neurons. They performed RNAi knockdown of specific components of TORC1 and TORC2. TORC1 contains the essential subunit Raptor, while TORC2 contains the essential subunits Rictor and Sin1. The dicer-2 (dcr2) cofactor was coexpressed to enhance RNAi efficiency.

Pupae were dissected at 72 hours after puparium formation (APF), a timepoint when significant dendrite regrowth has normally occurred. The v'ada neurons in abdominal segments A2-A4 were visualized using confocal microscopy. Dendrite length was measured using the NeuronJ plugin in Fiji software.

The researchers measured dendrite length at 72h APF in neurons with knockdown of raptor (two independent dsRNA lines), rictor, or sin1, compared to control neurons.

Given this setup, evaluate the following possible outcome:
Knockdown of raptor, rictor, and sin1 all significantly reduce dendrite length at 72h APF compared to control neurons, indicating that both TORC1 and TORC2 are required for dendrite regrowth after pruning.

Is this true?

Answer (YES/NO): NO